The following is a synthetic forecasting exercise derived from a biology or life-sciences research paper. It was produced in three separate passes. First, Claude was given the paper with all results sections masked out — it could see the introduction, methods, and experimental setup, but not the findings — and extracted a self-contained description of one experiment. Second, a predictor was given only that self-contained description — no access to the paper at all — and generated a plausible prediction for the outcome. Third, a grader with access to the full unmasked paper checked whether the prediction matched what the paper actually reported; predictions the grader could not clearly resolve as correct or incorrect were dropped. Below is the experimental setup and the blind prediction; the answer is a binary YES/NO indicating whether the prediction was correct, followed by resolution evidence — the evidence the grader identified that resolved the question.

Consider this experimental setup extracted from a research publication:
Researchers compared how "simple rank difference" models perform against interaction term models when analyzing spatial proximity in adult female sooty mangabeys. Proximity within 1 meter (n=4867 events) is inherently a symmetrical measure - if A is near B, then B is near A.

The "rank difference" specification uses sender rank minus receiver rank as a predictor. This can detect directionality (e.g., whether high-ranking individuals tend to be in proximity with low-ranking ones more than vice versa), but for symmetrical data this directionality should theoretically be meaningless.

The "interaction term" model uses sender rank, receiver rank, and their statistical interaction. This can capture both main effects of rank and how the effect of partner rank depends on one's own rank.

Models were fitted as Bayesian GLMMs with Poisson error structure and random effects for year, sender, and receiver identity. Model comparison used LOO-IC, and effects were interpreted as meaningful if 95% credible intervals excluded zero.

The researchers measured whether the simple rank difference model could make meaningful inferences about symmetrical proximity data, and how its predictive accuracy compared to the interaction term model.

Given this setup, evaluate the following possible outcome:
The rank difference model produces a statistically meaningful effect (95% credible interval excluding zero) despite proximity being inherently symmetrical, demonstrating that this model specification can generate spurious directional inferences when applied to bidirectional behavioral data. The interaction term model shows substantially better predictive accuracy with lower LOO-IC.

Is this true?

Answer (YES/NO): YES